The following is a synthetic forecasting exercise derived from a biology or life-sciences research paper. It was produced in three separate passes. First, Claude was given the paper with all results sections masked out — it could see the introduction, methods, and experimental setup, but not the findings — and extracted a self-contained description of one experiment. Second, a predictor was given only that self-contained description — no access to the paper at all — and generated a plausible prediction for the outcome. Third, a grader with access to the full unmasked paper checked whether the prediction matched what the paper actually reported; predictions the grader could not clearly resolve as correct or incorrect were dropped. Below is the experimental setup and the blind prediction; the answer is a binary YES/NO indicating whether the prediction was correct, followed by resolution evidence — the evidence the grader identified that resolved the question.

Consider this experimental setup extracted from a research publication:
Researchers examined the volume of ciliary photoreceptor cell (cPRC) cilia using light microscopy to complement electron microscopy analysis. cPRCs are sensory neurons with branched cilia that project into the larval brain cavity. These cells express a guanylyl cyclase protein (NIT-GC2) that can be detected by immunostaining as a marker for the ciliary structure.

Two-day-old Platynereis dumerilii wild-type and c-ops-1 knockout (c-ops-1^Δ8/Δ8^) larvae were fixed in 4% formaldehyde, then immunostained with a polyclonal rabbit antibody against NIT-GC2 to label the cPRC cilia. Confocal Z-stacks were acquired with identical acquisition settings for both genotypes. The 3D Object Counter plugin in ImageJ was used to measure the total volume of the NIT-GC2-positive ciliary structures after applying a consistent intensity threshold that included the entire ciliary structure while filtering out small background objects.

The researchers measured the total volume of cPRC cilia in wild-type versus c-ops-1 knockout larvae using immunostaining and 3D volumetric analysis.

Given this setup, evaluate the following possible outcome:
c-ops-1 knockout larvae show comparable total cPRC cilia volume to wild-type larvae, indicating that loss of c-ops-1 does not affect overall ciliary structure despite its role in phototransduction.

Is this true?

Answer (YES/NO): NO